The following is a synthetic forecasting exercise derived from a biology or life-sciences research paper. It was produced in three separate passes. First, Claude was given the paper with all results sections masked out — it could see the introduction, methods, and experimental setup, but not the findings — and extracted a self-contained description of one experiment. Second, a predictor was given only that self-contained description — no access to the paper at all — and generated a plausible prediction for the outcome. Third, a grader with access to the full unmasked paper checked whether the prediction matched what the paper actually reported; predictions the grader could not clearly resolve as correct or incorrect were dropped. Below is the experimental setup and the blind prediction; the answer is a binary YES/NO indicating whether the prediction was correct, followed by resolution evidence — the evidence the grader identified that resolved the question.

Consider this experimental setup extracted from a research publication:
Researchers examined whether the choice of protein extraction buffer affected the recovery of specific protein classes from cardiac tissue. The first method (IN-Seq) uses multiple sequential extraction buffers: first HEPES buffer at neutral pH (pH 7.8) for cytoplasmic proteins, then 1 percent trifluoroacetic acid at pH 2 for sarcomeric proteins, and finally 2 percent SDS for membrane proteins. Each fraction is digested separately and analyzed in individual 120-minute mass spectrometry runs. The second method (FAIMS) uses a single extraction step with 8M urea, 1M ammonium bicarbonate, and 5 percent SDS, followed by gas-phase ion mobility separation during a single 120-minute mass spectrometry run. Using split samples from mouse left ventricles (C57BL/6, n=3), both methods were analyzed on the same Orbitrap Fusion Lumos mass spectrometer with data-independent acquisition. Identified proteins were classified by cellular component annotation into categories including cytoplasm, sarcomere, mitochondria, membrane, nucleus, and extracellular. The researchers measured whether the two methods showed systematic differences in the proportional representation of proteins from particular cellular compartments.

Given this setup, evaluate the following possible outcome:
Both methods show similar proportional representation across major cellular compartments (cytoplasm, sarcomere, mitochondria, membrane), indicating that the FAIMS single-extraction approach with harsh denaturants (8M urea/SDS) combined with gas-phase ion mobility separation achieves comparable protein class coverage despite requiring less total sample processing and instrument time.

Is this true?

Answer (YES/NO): NO